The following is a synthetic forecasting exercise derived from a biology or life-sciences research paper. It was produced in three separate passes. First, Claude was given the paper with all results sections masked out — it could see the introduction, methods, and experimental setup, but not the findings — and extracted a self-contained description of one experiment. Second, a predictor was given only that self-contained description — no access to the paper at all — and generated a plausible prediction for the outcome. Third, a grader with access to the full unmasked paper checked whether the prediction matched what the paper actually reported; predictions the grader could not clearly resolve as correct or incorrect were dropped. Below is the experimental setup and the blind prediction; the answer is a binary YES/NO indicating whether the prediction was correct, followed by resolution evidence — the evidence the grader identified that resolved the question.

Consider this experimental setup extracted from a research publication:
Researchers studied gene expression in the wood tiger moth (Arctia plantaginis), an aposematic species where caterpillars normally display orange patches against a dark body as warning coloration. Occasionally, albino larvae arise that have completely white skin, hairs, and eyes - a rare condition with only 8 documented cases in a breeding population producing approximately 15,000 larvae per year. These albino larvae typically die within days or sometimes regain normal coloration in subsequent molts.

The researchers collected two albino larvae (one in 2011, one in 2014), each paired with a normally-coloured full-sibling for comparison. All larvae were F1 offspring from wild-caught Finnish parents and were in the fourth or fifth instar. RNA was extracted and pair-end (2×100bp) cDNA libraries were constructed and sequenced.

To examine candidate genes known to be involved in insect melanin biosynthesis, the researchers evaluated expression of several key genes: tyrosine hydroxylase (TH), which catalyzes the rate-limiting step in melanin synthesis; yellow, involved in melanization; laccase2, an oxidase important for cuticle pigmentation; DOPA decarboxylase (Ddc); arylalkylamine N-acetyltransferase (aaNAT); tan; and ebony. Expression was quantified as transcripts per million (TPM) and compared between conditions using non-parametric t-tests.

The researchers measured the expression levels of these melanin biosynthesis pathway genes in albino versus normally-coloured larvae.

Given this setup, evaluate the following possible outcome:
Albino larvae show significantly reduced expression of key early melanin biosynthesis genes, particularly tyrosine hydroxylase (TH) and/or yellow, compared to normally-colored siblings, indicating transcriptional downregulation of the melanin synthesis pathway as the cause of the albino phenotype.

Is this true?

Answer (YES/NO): NO